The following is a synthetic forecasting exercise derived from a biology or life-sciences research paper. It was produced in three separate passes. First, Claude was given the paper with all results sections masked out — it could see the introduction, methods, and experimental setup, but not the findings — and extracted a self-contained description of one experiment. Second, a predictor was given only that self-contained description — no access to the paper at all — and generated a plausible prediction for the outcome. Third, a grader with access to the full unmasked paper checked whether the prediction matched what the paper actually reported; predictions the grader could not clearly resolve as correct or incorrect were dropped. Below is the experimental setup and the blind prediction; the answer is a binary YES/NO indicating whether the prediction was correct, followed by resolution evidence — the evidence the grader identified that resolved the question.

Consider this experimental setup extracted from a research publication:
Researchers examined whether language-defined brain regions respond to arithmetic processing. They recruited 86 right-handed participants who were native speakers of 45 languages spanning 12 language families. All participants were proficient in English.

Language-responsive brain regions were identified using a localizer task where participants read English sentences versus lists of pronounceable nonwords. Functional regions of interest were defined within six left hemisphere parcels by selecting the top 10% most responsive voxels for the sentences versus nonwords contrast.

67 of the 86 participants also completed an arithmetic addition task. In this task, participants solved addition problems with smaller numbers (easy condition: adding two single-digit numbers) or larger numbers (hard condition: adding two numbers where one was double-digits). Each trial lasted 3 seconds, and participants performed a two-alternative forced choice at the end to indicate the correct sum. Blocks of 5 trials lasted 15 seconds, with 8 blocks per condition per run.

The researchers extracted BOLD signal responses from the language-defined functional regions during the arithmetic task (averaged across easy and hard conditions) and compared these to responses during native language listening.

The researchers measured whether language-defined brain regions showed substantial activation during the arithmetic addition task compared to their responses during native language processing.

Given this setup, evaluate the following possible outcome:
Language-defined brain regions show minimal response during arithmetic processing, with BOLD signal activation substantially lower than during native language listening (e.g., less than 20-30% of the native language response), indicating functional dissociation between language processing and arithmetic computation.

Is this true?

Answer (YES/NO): YES